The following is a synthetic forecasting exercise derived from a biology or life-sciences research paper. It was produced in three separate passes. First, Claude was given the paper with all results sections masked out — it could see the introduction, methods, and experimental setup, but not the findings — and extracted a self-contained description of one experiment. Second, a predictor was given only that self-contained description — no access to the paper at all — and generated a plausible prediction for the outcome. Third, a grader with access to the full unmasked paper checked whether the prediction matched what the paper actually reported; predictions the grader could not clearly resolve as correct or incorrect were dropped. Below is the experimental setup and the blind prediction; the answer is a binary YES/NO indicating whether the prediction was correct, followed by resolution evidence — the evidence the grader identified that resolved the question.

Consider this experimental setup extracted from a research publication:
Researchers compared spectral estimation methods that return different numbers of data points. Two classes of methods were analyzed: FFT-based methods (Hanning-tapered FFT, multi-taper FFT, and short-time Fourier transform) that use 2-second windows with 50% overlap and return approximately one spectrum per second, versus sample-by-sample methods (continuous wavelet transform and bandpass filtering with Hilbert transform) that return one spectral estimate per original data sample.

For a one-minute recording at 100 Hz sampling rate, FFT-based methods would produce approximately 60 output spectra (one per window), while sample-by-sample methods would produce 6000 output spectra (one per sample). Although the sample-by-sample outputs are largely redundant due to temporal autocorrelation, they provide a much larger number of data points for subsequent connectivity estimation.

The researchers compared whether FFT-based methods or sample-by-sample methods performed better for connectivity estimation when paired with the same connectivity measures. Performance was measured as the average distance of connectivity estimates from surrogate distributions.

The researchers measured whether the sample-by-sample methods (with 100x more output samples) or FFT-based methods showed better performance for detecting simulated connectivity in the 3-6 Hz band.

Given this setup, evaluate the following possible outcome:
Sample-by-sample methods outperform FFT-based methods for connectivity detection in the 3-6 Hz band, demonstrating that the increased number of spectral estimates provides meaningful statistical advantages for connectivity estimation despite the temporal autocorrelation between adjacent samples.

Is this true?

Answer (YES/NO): NO